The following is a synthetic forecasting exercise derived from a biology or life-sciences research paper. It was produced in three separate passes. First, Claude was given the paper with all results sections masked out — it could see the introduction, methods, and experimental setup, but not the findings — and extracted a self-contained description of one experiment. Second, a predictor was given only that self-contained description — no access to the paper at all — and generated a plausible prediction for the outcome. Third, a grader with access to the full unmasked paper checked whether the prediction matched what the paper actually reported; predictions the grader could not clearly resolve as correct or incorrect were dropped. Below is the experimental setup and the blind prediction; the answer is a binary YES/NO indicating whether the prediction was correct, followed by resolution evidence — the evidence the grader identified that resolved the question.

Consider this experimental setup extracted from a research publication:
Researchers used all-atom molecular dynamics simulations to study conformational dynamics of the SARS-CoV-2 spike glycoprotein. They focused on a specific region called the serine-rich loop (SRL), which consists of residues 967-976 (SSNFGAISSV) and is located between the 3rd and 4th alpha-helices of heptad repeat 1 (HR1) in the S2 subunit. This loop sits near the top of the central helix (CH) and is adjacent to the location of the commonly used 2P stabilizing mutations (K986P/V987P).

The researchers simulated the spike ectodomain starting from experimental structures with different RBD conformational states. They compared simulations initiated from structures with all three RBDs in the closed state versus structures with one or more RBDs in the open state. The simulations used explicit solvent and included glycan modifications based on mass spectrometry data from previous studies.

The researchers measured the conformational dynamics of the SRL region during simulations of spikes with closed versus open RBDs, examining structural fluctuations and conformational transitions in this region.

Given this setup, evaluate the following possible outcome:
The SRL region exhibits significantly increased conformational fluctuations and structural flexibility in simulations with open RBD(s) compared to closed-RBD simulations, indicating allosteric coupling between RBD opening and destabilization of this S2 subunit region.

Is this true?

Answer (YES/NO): NO